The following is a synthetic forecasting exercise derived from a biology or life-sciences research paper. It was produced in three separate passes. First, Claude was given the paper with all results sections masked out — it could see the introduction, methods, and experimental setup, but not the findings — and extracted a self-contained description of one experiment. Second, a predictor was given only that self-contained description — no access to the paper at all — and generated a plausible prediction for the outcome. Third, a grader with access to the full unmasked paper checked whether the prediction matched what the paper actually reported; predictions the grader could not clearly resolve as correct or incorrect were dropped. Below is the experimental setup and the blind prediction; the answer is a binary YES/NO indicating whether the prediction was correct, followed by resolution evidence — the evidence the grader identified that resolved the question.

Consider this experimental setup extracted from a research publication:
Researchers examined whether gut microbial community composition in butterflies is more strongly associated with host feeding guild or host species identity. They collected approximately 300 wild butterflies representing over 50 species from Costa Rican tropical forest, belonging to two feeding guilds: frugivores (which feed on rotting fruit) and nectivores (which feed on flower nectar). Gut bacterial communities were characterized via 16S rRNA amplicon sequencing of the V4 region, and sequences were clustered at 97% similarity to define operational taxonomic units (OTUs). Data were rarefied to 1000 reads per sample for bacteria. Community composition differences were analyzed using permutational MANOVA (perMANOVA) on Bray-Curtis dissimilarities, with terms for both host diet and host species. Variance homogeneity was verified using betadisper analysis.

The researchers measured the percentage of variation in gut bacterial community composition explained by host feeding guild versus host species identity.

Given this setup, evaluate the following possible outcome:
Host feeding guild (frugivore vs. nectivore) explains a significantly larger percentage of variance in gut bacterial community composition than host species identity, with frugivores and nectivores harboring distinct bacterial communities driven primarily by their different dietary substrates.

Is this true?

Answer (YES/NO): NO